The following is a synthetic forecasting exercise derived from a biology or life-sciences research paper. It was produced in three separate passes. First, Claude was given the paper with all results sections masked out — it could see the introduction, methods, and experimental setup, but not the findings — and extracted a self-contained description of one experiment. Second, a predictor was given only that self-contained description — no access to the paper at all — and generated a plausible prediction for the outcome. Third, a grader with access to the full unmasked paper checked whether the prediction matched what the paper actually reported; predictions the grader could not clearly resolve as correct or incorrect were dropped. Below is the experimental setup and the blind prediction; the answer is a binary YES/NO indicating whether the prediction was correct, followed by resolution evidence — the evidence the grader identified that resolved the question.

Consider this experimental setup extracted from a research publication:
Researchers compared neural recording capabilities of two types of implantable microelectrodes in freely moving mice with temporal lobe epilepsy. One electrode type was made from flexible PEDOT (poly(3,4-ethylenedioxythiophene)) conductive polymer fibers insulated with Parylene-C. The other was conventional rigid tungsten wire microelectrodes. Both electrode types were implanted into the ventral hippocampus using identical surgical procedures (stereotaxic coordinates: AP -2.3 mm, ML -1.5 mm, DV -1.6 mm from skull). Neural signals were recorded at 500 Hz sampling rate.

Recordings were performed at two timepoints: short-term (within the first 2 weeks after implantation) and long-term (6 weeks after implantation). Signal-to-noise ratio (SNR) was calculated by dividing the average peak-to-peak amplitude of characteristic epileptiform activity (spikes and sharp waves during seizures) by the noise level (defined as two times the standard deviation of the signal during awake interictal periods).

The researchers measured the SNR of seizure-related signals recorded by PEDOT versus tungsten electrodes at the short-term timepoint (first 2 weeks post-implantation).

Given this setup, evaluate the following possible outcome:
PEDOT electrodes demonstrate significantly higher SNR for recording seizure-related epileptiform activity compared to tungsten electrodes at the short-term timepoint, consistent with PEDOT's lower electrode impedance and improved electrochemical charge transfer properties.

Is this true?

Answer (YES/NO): YES